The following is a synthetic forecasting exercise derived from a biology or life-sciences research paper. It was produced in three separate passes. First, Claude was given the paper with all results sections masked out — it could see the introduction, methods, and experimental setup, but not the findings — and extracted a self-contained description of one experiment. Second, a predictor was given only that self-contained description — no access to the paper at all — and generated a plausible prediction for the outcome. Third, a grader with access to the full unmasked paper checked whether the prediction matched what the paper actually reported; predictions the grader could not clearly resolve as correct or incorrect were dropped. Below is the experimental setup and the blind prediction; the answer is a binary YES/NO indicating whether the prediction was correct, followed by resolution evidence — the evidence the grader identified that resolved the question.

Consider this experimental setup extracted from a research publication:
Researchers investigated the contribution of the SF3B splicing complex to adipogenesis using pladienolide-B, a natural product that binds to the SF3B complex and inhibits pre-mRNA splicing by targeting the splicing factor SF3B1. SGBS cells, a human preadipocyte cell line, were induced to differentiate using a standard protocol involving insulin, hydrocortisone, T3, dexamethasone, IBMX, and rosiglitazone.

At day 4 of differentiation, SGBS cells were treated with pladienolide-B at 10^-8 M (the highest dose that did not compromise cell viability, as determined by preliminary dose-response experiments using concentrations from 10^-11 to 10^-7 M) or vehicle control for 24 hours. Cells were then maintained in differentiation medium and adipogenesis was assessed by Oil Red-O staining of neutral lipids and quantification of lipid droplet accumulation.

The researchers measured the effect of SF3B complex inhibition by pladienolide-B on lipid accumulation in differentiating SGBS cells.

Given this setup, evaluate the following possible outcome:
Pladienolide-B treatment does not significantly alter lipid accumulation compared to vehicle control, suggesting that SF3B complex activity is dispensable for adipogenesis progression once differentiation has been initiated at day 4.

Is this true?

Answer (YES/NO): NO